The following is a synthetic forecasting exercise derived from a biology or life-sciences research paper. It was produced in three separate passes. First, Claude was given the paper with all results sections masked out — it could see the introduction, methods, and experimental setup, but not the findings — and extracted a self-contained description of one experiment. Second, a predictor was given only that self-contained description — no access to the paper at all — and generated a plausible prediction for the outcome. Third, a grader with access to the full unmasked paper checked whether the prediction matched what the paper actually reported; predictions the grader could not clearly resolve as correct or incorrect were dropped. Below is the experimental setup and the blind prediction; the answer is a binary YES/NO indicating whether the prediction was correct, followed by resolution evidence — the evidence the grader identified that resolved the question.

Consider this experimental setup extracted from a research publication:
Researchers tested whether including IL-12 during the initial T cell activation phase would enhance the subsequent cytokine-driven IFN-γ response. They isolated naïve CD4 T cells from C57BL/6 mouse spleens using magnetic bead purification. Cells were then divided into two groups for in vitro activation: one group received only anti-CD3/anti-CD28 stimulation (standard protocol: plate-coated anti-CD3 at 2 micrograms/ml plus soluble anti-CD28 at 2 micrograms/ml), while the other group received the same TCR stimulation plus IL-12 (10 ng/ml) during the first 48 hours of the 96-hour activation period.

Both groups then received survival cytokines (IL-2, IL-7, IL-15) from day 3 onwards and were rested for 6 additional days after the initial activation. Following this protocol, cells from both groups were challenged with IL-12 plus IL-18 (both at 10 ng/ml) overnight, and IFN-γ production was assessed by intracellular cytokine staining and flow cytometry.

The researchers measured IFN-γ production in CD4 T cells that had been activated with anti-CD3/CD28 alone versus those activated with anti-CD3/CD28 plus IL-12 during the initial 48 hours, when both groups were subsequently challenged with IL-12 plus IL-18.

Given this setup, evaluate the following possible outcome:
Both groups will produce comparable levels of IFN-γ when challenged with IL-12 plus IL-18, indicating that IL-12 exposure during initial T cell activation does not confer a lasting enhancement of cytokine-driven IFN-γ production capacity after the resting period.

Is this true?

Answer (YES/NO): NO